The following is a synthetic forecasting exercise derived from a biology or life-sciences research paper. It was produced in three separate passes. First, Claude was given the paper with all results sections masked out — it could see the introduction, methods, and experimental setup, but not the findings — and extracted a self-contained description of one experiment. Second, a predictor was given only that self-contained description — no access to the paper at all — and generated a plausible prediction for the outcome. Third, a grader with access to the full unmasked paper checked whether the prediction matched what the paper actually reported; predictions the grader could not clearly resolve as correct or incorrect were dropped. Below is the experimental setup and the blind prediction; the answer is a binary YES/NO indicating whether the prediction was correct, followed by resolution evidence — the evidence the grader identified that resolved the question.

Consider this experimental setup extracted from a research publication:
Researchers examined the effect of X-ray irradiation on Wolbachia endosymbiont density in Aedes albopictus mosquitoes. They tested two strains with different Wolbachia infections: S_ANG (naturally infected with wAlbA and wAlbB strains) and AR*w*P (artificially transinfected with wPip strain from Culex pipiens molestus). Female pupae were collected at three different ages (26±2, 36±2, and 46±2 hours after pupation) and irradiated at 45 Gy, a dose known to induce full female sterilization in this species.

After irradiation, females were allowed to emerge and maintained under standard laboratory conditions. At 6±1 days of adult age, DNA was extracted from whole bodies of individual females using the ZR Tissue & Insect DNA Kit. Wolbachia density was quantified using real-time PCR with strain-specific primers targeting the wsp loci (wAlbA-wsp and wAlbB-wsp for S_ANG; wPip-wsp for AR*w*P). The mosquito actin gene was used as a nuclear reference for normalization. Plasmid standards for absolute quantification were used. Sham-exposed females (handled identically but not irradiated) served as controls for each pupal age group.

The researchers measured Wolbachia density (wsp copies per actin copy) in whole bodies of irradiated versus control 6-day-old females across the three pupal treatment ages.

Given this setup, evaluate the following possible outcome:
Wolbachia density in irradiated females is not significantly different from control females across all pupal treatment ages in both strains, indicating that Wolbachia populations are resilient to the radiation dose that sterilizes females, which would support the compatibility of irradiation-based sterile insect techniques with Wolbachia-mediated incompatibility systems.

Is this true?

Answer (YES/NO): NO